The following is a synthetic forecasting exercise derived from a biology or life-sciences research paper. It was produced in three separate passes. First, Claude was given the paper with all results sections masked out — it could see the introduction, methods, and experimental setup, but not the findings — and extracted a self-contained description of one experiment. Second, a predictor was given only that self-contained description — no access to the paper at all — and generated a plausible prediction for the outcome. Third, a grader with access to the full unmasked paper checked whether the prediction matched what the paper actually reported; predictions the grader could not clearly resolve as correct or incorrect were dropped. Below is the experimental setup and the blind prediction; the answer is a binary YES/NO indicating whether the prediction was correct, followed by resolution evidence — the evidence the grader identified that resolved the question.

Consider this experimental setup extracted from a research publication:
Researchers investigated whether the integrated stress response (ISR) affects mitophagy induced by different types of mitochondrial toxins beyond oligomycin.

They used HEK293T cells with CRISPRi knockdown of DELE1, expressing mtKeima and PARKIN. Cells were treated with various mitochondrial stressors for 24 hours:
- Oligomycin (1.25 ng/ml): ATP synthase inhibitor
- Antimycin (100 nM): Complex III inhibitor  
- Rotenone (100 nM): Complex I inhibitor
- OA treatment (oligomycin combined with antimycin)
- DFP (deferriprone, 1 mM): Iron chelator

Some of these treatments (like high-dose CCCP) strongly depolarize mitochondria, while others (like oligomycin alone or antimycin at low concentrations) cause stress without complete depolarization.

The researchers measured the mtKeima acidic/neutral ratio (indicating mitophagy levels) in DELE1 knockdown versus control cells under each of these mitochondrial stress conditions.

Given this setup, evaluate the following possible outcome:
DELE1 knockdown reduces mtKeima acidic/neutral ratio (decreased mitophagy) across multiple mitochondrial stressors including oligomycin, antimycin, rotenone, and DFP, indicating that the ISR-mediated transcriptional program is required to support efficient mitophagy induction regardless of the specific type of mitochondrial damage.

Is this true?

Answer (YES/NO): NO